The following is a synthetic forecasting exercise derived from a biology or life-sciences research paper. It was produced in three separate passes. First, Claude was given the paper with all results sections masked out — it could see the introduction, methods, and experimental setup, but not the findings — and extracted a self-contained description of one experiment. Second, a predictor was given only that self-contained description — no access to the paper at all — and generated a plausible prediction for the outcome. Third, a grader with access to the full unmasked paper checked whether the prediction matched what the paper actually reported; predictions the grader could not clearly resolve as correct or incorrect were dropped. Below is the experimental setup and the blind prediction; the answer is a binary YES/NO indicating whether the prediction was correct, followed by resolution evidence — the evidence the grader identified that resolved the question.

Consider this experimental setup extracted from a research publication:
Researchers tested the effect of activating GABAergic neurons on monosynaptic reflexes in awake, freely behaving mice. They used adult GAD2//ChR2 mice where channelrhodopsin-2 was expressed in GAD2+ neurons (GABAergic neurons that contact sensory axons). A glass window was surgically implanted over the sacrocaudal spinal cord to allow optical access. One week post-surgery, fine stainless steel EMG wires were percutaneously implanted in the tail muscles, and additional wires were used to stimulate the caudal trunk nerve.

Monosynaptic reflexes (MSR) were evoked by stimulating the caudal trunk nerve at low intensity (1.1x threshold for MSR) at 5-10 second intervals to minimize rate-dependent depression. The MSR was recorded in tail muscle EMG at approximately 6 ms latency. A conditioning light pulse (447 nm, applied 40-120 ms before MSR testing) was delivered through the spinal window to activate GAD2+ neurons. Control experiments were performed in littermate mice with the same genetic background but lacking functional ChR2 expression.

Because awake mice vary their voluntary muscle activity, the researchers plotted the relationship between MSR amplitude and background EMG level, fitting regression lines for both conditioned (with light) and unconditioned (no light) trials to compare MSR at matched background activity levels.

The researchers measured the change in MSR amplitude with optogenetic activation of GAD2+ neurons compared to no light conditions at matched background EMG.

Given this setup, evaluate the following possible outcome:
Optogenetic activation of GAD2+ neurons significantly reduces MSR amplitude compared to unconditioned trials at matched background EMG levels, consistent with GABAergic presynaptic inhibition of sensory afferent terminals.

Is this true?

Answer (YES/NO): NO